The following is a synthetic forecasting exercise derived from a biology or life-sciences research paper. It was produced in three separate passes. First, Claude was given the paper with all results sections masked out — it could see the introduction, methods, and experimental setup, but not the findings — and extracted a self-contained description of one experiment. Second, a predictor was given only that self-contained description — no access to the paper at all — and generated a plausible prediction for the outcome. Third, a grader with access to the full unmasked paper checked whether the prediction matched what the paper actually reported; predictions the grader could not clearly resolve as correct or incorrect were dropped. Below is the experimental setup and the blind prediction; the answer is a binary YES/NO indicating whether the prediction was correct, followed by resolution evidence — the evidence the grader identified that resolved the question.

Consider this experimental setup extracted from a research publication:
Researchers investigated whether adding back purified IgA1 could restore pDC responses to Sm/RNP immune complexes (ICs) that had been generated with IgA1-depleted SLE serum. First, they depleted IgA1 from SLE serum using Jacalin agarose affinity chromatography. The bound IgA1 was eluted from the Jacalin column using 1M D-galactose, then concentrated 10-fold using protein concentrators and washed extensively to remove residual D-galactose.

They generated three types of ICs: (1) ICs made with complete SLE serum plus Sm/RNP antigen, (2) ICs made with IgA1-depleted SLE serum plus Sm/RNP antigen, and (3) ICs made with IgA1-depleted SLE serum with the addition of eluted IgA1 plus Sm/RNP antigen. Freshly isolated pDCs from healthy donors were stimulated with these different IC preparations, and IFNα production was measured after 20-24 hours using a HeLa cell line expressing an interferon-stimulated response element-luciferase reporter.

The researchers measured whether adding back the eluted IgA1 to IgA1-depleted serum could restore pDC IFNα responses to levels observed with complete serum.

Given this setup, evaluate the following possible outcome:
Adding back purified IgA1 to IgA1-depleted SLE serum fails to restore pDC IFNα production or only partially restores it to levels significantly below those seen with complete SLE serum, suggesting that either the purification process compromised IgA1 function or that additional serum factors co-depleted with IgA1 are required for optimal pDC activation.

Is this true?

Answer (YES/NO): NO